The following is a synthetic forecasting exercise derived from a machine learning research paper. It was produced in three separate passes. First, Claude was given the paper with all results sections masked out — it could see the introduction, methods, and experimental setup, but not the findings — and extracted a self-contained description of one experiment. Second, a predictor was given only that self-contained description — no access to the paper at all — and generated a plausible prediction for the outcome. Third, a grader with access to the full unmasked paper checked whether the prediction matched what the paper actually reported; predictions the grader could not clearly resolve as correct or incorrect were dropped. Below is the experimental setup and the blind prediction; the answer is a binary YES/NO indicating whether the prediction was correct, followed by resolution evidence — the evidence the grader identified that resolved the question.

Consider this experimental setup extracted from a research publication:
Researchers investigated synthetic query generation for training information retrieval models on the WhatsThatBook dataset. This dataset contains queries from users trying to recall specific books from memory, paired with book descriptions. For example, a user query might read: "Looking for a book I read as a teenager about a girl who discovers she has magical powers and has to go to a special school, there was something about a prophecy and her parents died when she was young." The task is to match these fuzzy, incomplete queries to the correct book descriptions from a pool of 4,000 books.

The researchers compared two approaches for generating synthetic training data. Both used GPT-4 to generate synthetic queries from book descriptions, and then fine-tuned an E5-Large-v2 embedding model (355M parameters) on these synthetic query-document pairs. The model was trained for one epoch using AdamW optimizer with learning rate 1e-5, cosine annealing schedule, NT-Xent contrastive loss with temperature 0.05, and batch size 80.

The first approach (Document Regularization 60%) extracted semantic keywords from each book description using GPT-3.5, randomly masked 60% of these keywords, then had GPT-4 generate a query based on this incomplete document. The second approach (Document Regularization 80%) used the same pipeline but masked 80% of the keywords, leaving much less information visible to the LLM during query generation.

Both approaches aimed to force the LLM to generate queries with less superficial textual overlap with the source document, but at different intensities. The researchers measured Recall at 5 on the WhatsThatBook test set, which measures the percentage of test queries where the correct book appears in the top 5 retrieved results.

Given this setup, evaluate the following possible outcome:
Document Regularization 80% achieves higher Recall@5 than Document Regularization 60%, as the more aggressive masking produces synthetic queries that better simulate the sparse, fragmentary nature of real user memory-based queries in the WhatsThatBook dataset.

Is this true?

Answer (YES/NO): NO